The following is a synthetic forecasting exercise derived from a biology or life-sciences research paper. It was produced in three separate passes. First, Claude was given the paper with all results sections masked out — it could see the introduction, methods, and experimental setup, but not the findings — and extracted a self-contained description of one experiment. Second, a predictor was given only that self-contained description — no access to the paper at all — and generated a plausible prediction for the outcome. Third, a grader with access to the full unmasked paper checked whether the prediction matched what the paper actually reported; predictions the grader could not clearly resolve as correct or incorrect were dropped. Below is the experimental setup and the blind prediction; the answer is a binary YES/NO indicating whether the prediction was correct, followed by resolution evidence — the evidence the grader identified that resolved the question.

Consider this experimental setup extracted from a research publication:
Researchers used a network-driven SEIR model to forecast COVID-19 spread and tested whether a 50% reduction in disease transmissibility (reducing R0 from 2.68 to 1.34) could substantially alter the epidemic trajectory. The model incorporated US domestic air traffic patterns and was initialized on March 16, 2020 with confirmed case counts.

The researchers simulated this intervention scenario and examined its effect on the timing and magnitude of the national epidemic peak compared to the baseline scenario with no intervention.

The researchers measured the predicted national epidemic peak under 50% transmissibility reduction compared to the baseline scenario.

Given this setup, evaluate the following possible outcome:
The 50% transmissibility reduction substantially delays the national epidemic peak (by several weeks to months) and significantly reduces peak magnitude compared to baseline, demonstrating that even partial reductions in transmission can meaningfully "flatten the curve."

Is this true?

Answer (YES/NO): YES